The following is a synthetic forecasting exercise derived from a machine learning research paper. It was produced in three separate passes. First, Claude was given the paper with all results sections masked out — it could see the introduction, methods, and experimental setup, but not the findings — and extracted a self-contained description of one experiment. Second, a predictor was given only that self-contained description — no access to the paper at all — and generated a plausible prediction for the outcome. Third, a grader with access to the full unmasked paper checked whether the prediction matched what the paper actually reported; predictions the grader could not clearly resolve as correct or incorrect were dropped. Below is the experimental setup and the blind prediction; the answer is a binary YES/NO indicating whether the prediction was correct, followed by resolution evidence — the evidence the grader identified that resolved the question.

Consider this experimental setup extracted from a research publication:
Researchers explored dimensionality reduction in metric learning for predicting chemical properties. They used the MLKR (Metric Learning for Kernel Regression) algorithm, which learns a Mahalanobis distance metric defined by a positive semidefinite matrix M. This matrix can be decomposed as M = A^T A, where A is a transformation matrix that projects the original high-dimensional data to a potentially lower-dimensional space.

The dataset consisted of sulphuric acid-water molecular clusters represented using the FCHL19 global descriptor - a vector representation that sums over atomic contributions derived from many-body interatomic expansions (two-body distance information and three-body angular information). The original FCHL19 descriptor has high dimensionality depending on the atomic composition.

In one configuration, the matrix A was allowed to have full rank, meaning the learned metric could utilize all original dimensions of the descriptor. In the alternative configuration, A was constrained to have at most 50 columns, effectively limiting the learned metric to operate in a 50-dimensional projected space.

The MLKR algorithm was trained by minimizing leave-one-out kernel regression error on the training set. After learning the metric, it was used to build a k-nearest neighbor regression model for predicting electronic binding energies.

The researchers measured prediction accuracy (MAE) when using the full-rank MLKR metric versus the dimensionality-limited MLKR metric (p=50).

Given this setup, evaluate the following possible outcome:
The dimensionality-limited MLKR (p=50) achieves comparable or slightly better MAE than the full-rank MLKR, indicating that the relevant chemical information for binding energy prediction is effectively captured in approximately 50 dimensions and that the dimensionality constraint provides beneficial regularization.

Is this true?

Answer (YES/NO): YES